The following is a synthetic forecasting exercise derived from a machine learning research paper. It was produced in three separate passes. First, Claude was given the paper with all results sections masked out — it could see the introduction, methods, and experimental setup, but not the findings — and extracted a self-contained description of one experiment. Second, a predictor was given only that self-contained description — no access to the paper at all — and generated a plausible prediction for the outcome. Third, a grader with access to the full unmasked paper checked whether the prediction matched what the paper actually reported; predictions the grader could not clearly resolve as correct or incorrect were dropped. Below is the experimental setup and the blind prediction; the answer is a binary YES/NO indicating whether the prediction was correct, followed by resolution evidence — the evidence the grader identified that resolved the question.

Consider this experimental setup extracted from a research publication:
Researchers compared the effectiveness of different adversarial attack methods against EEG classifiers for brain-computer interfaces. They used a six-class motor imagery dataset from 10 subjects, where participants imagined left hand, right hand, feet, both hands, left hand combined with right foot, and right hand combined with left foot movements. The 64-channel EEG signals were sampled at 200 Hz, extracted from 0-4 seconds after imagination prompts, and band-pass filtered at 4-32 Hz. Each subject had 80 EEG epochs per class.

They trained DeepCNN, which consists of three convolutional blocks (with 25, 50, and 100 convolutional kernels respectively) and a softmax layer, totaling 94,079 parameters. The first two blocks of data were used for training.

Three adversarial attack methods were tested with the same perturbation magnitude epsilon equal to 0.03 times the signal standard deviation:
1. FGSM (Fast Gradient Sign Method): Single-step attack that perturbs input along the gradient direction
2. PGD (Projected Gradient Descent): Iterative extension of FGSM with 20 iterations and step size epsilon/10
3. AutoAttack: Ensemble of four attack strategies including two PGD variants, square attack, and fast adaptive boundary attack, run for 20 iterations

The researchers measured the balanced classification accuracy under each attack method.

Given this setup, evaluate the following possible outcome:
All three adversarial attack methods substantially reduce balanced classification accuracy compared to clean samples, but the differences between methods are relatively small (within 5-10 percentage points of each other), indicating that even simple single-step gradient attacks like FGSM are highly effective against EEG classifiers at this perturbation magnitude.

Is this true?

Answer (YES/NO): YES